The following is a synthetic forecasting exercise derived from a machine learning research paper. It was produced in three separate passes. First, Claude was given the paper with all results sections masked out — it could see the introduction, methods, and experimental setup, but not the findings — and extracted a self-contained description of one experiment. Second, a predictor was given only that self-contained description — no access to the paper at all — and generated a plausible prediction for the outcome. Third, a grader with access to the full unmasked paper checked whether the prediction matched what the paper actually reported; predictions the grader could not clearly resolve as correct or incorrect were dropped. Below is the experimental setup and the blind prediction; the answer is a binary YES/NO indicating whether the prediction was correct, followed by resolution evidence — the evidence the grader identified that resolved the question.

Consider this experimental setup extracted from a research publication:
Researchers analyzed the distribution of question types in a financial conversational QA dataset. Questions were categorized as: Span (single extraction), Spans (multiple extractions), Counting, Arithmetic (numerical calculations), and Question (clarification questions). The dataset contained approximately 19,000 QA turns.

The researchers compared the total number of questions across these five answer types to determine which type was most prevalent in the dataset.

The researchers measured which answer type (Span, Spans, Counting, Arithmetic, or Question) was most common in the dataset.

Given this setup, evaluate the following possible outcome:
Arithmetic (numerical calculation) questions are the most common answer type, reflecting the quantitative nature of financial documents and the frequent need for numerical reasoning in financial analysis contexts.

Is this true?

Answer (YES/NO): NO